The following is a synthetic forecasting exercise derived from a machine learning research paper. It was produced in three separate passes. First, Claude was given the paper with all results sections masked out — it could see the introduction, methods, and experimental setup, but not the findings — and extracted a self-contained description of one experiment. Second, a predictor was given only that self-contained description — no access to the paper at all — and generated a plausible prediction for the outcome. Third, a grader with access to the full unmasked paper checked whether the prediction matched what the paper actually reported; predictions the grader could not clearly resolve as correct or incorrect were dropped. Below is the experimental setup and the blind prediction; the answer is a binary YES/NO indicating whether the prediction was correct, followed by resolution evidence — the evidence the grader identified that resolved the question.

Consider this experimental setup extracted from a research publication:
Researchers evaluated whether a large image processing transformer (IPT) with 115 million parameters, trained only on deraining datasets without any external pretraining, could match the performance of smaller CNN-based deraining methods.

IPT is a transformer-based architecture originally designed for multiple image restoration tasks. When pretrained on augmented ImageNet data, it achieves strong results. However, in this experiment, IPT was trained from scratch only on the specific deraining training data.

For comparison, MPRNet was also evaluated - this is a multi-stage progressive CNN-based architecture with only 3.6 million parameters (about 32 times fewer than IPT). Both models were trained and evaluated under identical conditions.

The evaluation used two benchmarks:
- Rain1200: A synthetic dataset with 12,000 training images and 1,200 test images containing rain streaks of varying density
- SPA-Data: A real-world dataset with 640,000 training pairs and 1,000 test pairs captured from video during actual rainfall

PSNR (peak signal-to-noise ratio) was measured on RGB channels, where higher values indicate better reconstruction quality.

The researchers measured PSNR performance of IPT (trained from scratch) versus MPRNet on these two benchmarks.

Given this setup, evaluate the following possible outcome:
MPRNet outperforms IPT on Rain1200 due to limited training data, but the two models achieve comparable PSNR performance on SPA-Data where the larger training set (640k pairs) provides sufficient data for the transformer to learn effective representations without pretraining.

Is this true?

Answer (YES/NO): NO